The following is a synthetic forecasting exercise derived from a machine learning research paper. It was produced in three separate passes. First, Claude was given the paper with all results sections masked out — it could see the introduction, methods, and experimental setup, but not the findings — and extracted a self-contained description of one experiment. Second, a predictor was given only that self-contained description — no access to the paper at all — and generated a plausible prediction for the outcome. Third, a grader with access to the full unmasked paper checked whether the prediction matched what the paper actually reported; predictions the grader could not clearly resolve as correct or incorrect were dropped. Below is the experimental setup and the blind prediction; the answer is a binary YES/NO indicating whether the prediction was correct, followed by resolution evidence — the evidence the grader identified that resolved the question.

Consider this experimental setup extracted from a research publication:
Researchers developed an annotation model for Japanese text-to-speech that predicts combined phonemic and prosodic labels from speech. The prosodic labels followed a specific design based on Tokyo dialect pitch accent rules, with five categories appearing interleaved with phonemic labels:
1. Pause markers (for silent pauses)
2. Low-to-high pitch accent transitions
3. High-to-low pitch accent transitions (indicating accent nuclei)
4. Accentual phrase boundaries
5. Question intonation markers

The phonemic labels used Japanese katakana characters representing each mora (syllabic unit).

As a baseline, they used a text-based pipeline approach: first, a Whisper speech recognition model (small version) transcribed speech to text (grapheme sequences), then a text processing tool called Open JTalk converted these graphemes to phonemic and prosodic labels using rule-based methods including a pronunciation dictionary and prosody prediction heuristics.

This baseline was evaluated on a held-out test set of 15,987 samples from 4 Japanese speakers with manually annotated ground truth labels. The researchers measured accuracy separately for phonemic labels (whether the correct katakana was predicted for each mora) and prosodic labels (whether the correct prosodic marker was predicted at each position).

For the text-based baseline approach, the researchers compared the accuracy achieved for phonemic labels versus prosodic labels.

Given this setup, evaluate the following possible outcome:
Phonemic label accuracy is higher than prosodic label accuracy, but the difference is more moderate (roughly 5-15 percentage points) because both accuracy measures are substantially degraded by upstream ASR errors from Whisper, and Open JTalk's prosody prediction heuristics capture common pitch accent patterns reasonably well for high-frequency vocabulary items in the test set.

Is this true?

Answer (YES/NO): NO